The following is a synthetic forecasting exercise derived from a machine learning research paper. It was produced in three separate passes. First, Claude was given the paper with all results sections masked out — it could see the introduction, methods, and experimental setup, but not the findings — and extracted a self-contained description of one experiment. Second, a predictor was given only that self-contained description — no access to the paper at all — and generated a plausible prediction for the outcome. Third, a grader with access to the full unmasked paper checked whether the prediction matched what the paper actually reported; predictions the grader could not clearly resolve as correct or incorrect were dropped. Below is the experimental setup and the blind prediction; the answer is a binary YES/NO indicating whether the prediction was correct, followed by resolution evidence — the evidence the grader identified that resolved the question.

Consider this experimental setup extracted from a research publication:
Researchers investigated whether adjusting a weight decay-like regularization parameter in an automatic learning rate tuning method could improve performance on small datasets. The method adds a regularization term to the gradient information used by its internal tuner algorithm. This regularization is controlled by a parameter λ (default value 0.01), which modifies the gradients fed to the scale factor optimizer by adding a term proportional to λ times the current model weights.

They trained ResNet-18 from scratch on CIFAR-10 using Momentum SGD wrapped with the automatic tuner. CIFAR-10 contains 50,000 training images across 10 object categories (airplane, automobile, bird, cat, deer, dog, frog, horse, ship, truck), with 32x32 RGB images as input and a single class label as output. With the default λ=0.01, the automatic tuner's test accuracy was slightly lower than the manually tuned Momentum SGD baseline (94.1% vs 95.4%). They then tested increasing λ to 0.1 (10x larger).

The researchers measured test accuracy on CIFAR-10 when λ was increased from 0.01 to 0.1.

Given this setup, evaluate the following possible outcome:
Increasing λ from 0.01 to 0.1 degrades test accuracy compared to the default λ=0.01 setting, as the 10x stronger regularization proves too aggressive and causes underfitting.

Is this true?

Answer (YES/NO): NO